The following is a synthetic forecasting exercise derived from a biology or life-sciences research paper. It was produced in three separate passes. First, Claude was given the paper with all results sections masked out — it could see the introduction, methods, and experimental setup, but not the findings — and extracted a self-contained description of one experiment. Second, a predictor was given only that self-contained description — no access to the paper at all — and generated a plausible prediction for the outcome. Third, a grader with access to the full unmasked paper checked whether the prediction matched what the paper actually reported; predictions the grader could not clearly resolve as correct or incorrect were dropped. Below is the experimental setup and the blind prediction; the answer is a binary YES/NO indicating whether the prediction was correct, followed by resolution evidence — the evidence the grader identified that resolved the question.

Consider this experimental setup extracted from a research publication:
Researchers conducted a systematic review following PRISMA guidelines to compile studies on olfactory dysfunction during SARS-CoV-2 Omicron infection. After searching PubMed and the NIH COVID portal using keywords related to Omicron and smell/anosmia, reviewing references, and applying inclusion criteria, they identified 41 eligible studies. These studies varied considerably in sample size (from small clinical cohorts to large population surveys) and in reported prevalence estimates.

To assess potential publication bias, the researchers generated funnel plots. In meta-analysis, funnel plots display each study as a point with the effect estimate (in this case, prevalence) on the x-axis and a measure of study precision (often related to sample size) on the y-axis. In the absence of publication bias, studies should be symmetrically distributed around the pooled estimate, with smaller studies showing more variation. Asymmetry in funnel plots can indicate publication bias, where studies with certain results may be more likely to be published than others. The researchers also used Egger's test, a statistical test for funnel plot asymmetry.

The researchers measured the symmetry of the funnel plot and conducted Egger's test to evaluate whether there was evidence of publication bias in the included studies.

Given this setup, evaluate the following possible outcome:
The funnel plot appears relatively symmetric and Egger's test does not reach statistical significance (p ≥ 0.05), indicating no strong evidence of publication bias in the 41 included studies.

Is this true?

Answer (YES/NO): YES